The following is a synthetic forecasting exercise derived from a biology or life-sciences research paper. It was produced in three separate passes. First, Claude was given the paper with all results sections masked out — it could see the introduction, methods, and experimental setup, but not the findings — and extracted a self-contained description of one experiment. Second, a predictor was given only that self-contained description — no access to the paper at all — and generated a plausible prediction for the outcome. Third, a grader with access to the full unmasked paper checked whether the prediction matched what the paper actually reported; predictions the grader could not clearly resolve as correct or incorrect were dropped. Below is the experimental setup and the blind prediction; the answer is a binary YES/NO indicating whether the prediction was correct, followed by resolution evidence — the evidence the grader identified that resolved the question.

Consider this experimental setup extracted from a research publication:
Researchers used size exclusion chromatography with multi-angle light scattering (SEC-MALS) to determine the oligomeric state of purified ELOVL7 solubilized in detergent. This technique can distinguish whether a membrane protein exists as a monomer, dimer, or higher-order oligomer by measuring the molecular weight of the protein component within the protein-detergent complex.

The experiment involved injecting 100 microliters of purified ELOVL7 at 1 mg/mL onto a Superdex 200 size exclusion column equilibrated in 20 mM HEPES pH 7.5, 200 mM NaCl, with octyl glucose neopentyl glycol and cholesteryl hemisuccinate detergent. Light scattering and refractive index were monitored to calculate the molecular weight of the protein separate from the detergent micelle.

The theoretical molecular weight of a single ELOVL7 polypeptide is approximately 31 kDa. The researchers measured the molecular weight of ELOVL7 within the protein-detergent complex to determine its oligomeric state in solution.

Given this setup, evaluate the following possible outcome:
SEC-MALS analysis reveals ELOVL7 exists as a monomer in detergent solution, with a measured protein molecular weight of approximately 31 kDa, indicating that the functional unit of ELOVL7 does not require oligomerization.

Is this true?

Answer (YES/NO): NO